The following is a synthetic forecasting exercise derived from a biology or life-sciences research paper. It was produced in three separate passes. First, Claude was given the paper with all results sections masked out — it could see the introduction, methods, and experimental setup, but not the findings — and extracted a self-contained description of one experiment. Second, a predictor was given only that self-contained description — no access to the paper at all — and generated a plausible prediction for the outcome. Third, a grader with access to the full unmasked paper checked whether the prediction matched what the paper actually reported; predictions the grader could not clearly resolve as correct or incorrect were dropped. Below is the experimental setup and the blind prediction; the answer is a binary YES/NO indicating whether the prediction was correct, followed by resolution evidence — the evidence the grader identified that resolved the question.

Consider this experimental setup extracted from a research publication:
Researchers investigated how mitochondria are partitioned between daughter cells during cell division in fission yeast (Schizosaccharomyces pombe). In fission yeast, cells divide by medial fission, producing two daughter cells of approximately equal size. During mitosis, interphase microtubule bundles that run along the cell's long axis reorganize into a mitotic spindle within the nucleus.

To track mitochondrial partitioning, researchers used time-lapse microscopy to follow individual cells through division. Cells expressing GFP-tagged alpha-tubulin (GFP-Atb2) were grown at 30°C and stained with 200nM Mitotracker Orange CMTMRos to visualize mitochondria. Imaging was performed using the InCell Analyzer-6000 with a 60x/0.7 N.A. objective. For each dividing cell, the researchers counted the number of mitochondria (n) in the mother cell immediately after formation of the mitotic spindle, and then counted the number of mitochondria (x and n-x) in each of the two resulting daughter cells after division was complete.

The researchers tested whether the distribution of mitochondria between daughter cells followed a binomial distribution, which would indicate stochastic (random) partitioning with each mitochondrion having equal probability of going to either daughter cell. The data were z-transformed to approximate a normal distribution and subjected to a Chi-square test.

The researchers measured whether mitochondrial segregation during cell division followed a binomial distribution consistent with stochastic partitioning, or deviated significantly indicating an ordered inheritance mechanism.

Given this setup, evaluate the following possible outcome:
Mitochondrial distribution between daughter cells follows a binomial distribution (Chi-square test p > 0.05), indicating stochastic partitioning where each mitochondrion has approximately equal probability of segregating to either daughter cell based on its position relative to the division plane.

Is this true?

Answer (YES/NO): YES